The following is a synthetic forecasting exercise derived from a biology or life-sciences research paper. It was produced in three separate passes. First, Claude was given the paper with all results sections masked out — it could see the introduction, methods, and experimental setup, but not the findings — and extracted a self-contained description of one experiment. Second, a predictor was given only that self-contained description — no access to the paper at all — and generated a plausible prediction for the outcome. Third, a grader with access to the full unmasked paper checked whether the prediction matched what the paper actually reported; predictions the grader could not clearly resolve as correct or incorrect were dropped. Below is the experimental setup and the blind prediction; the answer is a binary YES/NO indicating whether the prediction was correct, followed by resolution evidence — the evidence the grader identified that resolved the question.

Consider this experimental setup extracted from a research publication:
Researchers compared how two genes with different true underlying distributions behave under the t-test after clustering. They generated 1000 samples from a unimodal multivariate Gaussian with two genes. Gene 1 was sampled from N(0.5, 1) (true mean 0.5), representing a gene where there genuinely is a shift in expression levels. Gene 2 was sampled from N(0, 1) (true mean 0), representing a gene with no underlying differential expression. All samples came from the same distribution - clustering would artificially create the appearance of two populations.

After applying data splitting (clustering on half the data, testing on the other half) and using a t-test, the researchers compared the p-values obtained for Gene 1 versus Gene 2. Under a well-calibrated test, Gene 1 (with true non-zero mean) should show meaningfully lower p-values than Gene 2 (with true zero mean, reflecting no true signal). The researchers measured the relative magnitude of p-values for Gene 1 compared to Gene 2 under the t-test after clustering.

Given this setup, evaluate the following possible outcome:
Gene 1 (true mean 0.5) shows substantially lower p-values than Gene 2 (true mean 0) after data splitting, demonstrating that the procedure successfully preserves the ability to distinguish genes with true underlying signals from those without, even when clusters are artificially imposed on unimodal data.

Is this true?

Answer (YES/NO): YES